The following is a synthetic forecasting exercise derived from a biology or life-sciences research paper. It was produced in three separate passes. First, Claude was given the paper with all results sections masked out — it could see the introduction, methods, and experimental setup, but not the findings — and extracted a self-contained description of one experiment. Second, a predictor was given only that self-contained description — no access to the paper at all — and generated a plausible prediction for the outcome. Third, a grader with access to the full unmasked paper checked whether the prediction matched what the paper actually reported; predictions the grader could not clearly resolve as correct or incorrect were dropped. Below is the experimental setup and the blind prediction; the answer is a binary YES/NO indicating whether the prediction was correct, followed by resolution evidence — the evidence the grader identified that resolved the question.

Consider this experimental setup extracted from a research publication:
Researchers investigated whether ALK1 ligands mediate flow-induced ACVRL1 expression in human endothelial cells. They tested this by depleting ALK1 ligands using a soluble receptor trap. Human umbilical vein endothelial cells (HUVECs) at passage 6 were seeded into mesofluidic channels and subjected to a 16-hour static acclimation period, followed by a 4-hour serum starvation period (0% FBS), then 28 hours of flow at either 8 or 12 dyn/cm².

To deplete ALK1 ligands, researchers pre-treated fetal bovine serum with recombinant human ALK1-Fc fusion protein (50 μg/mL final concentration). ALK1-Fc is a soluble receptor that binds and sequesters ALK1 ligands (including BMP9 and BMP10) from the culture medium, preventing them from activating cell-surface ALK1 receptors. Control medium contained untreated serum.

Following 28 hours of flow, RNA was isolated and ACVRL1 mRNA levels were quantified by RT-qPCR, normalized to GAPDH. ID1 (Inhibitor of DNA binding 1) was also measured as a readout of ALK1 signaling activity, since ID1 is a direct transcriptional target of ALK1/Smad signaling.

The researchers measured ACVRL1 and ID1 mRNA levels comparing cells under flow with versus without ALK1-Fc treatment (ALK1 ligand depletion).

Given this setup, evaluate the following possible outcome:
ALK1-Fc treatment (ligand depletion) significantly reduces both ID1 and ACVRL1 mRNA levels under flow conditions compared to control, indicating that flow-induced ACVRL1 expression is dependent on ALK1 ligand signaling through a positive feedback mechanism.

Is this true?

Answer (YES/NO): YES